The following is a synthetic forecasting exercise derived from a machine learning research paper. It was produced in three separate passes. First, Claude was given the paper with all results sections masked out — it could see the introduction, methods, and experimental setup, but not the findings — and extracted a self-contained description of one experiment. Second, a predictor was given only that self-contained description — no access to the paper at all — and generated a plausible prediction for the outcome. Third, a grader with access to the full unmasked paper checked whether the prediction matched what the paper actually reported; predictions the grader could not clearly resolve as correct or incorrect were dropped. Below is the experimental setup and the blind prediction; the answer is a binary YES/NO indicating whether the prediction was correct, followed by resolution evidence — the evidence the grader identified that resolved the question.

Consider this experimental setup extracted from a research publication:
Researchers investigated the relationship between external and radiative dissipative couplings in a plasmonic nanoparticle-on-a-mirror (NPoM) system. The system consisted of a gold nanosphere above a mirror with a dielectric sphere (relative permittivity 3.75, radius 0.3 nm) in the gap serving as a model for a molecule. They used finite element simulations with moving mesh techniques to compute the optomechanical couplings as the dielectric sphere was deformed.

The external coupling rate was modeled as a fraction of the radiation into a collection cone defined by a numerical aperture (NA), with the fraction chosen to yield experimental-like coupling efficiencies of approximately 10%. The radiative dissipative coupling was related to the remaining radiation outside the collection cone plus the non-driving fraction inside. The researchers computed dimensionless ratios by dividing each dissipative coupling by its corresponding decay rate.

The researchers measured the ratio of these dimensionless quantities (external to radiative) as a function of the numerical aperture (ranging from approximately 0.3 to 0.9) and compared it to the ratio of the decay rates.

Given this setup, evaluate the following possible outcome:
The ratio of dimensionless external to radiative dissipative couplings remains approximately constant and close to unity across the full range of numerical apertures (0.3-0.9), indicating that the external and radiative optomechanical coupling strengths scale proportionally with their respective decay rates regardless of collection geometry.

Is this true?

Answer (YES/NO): YES